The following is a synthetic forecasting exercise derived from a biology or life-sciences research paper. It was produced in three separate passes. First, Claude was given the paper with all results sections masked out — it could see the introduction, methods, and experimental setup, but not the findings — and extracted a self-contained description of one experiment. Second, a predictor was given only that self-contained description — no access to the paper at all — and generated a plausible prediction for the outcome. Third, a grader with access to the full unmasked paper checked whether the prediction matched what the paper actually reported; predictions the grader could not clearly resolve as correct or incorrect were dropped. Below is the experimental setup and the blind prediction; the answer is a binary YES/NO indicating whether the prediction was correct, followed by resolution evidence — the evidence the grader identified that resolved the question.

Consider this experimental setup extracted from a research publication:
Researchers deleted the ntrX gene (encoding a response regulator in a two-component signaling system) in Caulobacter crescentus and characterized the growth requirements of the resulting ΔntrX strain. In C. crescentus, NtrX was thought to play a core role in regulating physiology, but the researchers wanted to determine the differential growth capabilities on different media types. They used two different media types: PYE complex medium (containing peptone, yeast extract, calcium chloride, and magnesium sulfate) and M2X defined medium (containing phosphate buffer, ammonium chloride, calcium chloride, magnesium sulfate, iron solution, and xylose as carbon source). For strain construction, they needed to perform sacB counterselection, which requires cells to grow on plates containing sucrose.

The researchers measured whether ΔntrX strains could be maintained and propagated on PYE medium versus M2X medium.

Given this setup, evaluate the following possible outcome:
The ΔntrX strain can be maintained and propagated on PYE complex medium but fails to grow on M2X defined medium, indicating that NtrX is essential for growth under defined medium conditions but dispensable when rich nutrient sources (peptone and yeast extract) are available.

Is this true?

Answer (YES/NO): NO